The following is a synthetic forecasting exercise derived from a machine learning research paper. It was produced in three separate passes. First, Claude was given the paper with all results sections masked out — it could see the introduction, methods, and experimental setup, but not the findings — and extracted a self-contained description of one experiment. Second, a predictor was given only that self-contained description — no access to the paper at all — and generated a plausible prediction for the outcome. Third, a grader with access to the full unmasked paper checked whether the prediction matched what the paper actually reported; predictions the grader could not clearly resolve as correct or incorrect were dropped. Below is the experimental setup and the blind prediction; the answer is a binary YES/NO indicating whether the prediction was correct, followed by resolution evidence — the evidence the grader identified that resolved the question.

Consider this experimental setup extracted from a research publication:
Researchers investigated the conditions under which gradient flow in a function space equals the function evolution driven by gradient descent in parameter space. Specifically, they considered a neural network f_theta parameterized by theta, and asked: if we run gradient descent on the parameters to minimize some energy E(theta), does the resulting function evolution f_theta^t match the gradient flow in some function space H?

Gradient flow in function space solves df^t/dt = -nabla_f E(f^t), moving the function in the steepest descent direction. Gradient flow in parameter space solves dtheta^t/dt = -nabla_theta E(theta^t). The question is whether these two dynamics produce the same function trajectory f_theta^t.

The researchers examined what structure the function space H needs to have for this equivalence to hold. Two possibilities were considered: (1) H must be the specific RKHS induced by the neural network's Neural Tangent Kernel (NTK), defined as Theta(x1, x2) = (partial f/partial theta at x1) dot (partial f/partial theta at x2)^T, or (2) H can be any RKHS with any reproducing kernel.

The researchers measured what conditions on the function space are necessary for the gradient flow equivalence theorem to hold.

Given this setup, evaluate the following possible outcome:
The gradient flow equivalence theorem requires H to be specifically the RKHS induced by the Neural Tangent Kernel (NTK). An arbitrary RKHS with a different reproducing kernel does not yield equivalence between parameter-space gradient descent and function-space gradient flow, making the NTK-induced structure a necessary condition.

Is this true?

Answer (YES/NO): YES